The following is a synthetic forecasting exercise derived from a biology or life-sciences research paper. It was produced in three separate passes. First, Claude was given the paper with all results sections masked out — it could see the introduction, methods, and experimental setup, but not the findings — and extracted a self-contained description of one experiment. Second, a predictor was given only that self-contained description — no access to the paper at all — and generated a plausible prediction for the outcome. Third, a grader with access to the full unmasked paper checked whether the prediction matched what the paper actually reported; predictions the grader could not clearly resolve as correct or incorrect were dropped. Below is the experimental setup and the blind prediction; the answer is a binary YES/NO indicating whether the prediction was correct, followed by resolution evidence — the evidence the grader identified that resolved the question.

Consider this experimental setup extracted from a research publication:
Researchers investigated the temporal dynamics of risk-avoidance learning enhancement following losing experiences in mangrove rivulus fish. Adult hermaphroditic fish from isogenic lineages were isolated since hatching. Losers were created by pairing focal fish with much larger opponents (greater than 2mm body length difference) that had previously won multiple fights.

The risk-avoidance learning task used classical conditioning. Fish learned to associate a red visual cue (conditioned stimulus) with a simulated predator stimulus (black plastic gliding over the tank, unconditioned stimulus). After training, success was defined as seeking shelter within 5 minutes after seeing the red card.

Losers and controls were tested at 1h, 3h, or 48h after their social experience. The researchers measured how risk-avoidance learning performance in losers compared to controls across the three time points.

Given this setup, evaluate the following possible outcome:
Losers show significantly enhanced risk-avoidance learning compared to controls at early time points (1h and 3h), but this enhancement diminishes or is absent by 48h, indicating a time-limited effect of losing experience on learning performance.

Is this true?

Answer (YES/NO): NO